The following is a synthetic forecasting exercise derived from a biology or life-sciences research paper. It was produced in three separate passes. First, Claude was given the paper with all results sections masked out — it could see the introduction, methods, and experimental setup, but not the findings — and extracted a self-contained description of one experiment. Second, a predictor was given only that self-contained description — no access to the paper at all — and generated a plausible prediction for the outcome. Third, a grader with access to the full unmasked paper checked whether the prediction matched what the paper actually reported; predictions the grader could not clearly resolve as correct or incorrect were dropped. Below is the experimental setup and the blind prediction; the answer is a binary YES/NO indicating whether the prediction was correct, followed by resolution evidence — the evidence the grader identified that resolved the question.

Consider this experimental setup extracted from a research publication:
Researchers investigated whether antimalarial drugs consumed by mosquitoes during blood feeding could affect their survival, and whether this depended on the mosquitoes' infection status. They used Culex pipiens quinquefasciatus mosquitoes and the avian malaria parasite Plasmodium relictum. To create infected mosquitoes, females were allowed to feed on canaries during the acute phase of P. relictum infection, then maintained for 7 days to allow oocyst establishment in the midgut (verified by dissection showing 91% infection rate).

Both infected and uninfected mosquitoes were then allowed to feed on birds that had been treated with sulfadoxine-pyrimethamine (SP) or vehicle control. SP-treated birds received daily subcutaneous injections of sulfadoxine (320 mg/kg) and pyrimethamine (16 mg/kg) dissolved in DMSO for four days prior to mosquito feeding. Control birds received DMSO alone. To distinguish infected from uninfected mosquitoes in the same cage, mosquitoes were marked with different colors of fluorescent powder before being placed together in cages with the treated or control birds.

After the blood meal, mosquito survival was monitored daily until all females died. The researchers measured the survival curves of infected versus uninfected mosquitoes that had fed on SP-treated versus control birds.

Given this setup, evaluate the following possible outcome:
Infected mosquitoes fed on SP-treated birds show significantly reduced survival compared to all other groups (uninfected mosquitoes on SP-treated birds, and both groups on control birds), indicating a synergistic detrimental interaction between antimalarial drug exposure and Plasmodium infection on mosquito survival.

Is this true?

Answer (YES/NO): NO